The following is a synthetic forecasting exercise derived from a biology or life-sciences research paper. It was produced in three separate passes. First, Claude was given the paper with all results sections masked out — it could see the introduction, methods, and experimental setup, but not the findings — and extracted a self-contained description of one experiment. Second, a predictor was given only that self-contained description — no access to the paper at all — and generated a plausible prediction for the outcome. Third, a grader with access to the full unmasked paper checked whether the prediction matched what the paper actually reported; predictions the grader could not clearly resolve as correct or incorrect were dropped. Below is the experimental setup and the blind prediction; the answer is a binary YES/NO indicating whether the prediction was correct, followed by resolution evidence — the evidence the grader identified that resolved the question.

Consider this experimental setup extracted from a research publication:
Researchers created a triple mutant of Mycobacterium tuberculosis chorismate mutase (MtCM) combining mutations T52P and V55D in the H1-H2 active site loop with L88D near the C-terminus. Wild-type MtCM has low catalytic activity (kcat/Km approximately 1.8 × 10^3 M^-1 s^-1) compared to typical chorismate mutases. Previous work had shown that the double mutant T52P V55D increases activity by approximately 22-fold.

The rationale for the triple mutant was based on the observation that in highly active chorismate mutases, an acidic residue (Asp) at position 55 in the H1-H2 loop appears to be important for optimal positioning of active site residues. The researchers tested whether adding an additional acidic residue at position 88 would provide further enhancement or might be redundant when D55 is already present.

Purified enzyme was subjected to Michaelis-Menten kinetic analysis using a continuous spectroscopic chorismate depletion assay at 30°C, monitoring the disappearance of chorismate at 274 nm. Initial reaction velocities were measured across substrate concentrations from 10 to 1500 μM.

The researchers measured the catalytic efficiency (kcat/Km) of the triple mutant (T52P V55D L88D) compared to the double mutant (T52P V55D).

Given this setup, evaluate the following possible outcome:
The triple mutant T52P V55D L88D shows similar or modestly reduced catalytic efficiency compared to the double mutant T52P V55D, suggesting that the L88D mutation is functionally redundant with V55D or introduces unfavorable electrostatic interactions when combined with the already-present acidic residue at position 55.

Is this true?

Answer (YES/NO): YES